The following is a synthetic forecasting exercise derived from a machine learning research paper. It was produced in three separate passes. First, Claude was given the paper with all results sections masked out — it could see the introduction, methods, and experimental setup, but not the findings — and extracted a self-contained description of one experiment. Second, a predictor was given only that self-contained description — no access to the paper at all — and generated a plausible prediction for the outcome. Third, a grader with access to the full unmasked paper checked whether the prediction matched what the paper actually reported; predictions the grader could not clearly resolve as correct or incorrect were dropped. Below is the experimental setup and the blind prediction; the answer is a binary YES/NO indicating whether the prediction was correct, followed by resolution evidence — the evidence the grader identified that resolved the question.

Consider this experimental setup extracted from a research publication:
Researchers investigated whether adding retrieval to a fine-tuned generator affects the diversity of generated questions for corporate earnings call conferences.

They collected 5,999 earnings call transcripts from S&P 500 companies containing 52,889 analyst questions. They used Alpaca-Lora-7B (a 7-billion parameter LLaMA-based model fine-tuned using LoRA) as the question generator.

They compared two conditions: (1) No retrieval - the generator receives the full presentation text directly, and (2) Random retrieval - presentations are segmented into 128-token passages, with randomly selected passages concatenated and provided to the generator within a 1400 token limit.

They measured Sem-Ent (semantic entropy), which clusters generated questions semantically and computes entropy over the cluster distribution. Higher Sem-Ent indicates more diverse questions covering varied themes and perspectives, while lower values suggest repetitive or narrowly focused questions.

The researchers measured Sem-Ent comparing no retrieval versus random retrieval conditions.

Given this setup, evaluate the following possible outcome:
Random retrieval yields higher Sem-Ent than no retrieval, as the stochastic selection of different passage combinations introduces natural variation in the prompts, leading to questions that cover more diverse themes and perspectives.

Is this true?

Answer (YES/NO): YES